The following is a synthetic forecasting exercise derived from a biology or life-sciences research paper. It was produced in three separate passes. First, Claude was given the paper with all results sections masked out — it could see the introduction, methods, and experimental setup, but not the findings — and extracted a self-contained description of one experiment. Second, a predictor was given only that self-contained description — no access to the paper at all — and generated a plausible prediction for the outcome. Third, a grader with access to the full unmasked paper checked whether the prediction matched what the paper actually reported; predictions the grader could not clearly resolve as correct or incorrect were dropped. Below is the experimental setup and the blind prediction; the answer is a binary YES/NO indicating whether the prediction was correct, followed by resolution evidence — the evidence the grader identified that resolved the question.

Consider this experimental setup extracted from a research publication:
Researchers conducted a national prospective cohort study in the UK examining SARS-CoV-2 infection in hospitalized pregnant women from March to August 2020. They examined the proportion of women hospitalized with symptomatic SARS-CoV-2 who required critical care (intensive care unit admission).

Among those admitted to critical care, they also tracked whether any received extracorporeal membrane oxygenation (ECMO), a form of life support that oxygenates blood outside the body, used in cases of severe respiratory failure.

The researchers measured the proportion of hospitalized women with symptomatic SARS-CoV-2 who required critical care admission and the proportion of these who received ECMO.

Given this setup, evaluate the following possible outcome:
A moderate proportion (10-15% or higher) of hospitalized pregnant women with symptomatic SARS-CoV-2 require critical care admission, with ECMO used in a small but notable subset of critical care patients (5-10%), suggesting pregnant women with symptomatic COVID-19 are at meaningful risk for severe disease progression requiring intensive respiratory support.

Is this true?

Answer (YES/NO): NO